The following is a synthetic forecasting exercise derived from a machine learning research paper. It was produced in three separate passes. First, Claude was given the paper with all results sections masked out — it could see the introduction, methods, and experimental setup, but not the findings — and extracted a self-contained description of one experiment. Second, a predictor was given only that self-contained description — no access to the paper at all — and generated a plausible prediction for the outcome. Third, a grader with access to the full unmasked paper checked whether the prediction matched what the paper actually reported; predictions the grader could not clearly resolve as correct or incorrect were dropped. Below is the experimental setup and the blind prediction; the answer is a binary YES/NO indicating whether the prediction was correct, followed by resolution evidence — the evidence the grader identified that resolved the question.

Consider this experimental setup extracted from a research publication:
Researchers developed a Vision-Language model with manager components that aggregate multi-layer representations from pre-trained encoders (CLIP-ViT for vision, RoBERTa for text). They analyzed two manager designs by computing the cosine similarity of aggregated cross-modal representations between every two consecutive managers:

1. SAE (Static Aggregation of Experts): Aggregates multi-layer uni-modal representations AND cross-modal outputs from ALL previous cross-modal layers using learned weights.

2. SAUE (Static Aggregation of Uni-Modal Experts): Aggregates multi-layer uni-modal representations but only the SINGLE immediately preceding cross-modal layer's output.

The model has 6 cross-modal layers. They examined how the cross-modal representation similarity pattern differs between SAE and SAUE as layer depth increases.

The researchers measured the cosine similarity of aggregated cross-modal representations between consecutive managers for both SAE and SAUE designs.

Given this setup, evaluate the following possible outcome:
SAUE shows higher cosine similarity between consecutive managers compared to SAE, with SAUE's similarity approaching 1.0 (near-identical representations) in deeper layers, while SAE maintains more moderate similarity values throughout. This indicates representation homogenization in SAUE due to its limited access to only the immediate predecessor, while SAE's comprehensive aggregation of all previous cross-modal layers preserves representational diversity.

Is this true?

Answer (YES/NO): NO